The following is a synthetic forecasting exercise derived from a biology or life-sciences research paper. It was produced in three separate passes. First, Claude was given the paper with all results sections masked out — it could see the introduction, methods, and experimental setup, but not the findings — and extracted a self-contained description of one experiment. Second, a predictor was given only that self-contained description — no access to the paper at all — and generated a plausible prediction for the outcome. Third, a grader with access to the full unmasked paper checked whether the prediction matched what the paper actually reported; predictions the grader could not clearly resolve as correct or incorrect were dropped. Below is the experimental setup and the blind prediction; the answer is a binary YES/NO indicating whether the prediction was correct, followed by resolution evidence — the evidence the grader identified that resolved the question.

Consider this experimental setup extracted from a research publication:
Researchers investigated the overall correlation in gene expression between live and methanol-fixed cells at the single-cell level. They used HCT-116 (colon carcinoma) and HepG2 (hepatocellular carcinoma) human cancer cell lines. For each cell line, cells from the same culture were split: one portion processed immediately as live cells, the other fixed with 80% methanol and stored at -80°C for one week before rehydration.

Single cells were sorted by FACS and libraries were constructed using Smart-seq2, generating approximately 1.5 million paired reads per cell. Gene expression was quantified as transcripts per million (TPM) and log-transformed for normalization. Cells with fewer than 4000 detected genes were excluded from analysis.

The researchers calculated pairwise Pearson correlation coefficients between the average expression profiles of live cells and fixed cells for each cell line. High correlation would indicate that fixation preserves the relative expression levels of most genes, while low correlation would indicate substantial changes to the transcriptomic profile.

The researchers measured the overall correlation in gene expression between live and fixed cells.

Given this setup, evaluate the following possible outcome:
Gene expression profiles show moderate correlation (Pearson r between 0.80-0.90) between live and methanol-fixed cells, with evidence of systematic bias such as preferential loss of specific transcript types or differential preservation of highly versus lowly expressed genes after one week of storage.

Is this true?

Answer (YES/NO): NO